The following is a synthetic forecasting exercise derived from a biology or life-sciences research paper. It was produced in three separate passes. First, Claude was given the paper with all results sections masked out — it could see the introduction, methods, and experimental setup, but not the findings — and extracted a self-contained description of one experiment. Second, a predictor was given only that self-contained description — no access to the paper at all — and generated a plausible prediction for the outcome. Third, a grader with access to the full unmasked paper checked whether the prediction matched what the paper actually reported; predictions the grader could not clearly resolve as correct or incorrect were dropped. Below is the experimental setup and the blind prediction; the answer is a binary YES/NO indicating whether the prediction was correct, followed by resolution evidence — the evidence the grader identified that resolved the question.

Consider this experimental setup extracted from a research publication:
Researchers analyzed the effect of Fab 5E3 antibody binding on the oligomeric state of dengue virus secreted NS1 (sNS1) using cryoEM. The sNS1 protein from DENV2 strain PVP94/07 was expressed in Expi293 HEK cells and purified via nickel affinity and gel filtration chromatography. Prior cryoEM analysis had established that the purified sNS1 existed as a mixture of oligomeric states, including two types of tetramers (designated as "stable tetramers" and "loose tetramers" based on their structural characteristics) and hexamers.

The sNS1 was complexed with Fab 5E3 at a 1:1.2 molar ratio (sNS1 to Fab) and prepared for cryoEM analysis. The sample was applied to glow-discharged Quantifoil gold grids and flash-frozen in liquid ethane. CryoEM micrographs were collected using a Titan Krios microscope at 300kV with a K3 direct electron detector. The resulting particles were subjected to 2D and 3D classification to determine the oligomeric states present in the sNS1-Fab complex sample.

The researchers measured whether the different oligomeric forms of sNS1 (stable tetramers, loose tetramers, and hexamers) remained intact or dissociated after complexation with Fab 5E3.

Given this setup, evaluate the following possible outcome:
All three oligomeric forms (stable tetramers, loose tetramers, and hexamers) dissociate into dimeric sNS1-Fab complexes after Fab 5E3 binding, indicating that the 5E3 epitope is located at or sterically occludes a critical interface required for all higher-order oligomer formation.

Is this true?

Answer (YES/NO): NO